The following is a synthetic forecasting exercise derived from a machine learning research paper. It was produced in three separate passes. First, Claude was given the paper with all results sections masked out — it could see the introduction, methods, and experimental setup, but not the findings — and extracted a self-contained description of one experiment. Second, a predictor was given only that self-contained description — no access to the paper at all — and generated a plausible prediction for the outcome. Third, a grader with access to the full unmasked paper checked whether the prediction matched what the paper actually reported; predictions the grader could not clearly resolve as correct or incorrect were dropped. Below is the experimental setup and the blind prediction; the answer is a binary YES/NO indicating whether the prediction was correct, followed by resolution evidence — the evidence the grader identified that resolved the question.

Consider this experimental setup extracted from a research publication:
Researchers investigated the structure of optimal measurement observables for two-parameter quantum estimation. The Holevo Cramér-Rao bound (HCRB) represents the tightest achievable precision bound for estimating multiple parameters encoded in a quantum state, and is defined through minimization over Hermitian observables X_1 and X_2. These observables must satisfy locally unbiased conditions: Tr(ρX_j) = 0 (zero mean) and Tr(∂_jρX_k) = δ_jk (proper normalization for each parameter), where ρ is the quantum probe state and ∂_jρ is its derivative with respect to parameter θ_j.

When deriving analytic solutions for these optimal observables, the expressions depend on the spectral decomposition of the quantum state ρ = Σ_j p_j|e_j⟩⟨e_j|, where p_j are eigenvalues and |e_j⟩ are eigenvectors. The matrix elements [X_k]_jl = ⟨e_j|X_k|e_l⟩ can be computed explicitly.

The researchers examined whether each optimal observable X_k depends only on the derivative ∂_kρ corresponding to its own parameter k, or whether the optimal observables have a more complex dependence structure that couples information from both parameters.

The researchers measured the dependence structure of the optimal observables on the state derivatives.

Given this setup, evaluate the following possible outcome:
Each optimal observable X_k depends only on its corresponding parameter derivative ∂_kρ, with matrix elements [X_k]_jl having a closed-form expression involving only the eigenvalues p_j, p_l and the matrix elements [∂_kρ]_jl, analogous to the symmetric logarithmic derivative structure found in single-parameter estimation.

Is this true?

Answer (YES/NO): NO